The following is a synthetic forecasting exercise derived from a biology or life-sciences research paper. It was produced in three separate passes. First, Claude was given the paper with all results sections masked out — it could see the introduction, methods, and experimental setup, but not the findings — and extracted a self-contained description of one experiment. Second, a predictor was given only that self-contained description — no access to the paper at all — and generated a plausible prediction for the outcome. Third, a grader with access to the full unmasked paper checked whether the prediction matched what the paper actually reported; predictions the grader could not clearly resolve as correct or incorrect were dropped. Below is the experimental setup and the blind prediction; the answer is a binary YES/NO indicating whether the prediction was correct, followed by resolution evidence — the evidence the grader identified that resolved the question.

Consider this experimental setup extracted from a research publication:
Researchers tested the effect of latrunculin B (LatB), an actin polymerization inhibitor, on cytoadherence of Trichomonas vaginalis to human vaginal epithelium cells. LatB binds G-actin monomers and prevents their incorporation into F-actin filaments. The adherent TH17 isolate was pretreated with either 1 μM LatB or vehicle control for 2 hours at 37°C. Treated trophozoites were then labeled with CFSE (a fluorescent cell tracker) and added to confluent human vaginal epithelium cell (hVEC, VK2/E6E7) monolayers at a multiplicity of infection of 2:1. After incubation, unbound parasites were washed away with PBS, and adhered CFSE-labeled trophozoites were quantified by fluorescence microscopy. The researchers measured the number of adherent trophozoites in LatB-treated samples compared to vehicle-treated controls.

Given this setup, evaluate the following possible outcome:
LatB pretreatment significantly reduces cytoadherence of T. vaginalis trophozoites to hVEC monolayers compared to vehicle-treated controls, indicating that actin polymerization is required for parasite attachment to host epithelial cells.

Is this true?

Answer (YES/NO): YES